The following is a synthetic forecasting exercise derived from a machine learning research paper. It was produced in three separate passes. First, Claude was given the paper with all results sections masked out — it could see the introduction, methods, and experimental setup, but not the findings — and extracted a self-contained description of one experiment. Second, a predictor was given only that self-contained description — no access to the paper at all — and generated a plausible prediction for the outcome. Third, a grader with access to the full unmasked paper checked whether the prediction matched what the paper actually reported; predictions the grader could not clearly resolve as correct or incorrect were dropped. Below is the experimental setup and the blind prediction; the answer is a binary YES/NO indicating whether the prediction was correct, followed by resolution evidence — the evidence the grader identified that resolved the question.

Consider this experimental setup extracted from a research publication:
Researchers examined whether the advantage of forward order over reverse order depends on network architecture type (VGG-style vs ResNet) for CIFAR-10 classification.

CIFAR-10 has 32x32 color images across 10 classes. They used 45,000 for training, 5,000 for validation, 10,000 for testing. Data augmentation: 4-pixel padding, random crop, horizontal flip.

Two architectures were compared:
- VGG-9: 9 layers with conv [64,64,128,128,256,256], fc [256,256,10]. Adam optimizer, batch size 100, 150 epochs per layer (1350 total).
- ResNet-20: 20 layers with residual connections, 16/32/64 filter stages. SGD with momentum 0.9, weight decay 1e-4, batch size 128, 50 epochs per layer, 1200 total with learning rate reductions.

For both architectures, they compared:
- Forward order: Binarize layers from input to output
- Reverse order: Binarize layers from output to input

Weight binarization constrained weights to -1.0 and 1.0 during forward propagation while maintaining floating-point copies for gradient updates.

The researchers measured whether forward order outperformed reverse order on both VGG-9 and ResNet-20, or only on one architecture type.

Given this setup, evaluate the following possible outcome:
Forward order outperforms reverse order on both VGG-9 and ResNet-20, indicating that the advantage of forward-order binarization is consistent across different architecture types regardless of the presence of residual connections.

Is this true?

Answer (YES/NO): YES